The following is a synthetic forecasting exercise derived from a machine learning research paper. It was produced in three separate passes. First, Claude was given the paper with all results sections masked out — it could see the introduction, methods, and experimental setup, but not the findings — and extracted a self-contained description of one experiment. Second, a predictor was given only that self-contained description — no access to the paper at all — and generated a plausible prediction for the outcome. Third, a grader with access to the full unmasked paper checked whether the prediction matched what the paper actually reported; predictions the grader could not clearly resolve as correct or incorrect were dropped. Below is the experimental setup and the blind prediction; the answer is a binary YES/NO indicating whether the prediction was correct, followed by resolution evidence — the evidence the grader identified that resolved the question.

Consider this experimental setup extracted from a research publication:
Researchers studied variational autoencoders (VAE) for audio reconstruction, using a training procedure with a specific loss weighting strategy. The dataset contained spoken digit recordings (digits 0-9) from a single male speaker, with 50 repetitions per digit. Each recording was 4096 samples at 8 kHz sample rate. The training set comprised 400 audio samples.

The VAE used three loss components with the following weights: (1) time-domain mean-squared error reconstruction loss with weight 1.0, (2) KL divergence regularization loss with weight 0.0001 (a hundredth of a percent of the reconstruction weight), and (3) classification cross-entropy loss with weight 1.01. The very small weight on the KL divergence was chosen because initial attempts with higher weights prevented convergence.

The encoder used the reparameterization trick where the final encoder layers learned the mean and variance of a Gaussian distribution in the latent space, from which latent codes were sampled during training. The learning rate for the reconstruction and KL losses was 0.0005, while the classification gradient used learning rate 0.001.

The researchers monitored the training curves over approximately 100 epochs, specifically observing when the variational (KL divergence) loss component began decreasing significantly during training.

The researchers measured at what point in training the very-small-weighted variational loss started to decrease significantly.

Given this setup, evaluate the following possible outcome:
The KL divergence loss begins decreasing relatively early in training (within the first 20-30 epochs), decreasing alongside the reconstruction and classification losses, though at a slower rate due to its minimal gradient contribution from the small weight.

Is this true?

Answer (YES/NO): YES